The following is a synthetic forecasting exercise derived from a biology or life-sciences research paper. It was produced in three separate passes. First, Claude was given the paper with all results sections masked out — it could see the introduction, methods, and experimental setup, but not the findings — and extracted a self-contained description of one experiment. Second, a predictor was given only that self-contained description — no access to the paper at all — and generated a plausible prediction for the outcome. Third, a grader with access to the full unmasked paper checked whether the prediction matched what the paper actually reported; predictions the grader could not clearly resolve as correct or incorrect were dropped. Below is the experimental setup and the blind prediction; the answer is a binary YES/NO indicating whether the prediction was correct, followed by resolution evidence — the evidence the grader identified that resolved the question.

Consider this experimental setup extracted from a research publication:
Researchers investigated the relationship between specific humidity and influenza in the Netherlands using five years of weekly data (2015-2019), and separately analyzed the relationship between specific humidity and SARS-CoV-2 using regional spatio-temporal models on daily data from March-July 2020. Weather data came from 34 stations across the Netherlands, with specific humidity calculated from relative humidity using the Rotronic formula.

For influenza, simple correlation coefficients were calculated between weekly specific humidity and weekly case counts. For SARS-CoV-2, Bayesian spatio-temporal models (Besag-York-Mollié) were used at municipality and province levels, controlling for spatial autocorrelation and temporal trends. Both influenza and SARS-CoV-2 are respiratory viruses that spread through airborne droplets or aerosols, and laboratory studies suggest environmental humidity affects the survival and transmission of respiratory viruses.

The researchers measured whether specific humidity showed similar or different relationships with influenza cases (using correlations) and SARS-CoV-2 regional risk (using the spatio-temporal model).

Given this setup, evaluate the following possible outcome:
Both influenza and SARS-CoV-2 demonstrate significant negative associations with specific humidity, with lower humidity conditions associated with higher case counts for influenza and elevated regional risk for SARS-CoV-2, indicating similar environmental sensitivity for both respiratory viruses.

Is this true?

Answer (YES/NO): YES